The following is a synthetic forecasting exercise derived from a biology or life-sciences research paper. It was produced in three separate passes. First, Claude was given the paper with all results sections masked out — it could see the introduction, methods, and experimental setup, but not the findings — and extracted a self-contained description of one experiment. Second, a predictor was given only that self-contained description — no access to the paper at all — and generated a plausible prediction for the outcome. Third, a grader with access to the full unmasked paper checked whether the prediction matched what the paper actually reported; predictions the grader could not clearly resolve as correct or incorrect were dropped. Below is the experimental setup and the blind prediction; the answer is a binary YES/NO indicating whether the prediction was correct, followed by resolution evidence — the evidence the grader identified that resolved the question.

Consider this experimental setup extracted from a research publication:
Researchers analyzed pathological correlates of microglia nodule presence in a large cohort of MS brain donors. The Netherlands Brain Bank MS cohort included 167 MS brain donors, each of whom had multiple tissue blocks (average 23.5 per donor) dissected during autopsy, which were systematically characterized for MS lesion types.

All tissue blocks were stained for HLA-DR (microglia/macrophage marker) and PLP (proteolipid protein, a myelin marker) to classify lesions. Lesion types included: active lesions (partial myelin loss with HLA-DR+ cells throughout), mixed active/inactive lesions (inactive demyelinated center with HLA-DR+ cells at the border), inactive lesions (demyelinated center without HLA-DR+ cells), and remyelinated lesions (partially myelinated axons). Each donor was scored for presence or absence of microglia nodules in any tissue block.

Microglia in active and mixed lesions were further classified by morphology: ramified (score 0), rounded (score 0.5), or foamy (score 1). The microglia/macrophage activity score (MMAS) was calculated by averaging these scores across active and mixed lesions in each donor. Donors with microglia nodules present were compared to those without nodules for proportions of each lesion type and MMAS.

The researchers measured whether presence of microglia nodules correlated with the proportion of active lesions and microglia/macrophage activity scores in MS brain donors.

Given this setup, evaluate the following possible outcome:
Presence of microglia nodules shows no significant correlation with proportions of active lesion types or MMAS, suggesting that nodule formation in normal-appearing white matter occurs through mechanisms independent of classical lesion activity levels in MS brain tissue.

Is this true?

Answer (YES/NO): NO